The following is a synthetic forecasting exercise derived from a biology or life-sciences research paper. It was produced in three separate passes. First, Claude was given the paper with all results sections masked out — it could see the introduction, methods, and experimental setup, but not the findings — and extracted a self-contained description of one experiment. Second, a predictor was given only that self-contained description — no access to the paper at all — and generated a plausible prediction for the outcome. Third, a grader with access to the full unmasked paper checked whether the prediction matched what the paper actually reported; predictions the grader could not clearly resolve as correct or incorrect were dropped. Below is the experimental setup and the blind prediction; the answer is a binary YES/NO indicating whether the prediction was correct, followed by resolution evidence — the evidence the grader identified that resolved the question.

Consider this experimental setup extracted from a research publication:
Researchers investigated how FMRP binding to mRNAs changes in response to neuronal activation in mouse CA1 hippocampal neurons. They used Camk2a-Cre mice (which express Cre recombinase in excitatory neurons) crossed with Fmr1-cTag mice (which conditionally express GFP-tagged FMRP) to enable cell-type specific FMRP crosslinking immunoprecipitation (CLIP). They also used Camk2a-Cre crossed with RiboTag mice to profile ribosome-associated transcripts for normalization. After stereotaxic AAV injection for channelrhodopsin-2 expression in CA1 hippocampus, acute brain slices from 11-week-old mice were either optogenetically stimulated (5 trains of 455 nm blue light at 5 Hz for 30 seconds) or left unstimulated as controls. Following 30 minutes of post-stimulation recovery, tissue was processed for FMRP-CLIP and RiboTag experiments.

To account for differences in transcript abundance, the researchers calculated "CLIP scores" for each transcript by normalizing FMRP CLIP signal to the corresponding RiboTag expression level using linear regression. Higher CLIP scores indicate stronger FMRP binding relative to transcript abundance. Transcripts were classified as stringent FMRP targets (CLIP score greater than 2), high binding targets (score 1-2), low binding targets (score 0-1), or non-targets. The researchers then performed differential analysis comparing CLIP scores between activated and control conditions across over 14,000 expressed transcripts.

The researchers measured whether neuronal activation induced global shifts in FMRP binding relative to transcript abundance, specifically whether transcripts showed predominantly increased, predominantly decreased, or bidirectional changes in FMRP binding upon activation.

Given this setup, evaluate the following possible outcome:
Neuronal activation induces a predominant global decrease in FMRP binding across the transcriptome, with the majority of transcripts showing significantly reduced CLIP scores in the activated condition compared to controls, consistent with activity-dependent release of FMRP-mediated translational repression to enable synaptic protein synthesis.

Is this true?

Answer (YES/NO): NO